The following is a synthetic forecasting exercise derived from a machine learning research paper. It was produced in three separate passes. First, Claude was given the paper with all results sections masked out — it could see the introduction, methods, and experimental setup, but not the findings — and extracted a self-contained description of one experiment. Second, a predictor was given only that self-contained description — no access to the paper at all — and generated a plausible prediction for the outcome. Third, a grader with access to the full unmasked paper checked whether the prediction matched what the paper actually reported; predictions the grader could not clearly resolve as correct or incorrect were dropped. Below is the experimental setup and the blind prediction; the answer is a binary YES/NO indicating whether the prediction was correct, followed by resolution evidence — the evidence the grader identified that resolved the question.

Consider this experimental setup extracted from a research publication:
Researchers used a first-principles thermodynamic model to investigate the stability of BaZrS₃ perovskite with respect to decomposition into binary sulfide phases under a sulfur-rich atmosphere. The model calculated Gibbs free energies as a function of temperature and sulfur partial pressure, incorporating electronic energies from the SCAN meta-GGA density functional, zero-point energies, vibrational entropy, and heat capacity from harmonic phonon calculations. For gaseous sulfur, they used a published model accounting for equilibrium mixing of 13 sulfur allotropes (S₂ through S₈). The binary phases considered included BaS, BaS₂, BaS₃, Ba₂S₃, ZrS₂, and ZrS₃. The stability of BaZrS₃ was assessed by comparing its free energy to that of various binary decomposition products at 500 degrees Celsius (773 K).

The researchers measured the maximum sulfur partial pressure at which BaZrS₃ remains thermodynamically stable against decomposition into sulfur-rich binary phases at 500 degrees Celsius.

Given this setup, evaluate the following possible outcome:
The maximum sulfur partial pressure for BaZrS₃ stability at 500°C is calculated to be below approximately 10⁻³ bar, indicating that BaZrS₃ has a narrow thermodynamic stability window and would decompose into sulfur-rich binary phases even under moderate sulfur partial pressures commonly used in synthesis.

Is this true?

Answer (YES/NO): NO